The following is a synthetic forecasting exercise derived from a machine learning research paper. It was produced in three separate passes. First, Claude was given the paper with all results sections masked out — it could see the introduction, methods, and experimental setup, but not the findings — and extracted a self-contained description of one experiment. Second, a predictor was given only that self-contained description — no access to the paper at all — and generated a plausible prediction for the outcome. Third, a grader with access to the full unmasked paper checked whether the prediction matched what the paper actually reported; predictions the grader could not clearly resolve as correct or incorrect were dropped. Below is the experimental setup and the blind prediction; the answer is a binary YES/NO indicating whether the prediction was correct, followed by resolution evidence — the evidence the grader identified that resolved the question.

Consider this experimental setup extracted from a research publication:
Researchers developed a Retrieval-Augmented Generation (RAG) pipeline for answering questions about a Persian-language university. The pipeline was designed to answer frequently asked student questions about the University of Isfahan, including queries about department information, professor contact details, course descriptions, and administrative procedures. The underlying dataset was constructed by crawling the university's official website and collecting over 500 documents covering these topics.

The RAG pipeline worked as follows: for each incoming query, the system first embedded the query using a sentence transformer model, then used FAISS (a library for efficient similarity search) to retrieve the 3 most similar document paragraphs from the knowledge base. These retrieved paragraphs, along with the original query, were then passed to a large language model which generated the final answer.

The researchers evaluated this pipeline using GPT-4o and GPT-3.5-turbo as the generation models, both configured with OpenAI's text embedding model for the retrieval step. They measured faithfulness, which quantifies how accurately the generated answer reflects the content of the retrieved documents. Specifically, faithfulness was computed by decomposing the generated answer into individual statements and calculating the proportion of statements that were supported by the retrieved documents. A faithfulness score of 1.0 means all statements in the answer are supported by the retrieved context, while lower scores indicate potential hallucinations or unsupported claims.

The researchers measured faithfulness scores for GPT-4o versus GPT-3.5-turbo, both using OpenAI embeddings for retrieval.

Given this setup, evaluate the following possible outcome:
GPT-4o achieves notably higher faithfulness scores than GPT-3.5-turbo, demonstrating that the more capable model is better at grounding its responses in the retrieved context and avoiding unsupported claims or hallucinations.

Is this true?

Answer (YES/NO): NO